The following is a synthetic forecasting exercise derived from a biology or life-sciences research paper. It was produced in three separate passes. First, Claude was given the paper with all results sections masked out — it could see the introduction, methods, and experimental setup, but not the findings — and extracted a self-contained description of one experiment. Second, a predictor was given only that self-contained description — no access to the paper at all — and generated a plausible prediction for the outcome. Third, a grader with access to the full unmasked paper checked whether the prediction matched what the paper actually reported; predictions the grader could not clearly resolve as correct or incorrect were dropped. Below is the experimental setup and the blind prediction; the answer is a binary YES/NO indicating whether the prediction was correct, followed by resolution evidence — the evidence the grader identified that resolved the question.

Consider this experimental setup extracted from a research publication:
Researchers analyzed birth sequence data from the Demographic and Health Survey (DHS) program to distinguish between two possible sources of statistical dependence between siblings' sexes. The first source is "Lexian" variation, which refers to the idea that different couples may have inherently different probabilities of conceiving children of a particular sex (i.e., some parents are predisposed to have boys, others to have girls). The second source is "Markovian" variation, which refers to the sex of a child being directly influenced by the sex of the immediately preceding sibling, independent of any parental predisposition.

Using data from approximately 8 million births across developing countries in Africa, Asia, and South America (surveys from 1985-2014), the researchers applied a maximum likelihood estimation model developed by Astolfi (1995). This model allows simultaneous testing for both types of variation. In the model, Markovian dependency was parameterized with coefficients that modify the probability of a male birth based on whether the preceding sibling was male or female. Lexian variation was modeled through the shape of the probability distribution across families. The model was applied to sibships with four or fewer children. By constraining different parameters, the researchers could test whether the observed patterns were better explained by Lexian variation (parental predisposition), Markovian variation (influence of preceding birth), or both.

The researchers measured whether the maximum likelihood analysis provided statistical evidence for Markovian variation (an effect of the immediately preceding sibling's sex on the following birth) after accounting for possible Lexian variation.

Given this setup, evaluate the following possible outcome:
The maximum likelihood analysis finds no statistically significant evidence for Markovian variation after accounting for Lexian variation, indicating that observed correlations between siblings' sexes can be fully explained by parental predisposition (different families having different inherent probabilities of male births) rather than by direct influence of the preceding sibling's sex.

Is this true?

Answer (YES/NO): NO